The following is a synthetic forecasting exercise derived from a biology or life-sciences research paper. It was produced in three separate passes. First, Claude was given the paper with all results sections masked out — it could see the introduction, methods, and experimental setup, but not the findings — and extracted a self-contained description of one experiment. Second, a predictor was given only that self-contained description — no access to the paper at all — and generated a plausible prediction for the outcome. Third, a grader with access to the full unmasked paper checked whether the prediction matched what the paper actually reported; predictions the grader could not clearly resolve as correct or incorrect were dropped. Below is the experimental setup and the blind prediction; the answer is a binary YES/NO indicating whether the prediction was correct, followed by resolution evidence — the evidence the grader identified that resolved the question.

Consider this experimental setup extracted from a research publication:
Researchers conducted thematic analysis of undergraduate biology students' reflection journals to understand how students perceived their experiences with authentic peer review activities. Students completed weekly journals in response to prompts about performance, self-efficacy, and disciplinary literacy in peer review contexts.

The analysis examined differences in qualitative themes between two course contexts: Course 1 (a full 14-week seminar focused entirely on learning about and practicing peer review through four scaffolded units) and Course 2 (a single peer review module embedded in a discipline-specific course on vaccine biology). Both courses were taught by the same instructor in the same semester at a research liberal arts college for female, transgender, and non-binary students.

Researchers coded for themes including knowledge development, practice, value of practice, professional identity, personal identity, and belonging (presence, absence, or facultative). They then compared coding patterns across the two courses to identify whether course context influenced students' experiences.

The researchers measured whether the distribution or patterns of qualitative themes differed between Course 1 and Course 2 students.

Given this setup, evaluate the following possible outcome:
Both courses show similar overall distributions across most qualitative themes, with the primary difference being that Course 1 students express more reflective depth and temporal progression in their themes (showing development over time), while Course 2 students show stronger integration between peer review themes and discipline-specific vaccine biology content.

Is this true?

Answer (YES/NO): YES